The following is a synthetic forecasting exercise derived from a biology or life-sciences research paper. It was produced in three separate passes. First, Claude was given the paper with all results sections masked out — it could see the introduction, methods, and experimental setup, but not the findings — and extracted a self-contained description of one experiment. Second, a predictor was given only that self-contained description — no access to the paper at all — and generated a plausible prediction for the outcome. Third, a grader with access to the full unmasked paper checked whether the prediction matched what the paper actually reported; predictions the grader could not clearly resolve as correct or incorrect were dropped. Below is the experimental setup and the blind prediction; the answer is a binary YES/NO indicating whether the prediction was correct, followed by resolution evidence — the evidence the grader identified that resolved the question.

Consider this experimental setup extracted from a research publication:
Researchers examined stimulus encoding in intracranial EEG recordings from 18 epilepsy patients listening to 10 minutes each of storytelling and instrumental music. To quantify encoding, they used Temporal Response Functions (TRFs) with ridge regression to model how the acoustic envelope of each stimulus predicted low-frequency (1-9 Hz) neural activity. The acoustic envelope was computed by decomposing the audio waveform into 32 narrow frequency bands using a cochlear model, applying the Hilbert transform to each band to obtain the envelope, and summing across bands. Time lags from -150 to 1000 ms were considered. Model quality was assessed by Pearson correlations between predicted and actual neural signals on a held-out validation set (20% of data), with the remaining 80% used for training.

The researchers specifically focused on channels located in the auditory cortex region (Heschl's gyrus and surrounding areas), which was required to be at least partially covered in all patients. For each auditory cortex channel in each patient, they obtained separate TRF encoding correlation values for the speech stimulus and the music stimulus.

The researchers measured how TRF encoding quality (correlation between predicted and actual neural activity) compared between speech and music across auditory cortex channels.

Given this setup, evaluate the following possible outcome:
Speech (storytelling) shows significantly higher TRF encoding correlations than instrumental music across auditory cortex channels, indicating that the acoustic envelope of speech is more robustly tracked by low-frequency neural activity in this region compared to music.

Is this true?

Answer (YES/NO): NO